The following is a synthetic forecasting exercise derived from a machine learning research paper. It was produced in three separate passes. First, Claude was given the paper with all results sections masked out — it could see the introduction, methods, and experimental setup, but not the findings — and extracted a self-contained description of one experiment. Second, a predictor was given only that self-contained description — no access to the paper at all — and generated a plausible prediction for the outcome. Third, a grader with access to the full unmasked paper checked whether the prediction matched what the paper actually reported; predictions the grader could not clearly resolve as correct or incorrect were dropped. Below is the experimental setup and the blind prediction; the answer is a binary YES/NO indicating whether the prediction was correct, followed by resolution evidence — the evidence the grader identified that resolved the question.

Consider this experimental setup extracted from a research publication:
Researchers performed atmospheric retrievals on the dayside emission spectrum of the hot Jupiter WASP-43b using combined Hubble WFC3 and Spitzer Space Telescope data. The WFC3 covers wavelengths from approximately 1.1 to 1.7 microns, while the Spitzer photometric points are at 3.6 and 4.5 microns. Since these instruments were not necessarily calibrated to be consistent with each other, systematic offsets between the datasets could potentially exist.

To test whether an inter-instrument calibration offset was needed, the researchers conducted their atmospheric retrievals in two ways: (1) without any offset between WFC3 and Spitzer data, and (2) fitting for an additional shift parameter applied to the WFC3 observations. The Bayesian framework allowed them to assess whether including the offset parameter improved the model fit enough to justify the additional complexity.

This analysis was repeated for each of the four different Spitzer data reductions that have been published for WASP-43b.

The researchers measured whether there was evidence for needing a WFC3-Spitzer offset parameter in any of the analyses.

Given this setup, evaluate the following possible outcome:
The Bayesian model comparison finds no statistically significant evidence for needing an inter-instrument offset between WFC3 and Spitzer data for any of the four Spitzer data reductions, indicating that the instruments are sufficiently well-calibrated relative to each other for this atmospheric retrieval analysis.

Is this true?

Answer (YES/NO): YES